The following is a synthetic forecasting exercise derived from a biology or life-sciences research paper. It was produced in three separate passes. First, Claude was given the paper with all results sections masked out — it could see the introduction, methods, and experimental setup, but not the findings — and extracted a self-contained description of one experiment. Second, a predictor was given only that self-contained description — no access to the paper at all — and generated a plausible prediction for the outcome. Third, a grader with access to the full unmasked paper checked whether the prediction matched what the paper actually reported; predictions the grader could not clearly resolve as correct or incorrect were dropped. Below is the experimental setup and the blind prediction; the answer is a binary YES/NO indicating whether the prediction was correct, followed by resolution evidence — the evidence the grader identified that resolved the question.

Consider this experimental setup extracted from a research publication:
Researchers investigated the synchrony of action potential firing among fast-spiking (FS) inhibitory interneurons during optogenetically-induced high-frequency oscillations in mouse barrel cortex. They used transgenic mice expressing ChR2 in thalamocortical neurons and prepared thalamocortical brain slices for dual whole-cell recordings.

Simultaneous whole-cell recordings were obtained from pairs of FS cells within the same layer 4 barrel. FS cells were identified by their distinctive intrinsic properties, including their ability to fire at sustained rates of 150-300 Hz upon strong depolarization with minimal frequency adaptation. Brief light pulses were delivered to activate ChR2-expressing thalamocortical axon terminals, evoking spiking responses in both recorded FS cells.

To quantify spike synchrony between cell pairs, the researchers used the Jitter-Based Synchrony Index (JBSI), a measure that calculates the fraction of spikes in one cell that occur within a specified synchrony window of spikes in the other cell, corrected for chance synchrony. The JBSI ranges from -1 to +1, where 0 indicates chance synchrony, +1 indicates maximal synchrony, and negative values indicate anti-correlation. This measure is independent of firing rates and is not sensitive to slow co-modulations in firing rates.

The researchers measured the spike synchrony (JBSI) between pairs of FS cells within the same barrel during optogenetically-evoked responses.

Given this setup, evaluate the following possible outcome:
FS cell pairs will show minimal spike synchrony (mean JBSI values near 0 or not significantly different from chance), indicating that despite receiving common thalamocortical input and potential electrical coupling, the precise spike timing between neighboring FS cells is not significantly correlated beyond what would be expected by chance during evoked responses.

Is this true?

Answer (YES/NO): NO